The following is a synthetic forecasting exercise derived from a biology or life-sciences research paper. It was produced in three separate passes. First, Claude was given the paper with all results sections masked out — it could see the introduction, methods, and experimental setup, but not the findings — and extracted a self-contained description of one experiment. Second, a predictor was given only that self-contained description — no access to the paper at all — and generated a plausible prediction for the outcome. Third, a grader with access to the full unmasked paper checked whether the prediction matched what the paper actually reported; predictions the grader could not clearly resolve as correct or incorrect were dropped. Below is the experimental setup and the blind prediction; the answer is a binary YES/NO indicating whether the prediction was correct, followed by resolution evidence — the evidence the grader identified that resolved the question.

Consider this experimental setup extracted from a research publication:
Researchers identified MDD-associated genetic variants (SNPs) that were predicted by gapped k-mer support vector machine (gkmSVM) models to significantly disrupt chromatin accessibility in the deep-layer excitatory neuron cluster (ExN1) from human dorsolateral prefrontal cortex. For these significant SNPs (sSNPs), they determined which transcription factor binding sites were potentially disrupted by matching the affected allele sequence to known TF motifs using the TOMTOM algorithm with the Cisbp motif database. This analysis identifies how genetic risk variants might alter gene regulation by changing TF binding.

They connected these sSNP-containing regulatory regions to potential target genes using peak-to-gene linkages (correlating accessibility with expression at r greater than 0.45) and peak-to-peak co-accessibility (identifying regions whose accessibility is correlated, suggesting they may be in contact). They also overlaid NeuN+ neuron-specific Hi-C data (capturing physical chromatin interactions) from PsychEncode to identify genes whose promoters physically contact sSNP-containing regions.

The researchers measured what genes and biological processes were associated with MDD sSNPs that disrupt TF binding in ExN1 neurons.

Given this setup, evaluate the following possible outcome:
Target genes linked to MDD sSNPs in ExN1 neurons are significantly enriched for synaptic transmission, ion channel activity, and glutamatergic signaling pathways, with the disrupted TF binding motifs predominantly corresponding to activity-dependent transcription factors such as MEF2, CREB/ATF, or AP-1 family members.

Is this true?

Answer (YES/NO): NO